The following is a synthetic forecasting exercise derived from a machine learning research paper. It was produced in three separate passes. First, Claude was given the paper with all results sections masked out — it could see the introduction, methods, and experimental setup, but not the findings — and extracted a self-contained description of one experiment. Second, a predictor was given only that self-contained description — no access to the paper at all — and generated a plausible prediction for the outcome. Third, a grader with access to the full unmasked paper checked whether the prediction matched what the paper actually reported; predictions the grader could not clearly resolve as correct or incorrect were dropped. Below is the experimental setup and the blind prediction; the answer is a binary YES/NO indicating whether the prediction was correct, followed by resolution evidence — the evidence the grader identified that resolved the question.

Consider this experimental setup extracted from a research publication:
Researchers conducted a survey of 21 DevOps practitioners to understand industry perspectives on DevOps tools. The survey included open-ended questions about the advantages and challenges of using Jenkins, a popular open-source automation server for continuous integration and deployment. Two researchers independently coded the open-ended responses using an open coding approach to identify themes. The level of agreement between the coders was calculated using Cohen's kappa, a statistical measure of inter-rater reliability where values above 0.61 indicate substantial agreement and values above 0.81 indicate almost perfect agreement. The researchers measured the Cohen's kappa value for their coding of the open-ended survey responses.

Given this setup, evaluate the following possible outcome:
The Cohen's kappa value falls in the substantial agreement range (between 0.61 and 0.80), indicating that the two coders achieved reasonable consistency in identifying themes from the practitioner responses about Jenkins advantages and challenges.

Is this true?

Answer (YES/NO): YES